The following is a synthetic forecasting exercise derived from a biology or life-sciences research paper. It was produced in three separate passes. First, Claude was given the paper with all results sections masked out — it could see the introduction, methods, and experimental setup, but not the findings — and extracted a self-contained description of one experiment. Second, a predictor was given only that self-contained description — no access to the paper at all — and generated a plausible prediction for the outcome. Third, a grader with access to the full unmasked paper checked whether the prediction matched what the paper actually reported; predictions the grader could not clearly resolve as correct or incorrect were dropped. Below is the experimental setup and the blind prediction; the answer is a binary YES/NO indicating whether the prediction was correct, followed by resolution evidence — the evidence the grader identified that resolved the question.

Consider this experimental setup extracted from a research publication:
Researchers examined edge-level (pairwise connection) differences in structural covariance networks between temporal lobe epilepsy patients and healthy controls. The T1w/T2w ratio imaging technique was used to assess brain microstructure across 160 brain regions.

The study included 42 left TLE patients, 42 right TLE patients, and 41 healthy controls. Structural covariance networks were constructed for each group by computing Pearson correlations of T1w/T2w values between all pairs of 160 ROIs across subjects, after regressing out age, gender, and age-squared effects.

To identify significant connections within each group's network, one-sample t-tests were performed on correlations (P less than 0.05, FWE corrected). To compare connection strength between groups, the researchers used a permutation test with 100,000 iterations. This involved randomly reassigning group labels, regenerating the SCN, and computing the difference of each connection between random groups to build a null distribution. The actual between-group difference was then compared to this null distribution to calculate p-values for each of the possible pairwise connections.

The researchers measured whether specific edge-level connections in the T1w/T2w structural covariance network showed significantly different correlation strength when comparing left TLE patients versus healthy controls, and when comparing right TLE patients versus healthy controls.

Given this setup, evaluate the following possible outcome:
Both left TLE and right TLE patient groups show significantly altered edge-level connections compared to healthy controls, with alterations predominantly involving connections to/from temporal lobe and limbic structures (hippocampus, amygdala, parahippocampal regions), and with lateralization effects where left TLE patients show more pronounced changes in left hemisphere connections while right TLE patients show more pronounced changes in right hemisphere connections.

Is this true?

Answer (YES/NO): NO